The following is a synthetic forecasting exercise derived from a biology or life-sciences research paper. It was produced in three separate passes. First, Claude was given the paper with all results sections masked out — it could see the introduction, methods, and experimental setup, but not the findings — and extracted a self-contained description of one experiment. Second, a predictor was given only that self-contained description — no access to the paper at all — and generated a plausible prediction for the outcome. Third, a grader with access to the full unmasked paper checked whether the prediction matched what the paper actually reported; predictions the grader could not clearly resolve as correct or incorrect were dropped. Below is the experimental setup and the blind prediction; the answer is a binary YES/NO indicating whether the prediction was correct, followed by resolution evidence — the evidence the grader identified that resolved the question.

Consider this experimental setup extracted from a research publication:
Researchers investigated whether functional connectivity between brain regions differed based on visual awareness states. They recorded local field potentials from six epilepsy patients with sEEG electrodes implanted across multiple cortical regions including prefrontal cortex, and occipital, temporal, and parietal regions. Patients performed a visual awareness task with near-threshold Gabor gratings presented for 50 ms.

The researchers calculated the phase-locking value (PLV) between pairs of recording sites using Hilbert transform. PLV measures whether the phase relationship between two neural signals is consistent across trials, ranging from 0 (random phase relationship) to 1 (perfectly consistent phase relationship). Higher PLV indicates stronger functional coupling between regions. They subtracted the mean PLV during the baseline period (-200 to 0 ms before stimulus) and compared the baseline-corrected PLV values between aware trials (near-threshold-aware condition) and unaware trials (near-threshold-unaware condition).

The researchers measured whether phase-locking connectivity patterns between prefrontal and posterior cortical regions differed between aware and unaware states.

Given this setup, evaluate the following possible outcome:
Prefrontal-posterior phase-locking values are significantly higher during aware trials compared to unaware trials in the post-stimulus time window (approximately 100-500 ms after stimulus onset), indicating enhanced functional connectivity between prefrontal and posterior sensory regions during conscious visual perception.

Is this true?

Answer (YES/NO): YES